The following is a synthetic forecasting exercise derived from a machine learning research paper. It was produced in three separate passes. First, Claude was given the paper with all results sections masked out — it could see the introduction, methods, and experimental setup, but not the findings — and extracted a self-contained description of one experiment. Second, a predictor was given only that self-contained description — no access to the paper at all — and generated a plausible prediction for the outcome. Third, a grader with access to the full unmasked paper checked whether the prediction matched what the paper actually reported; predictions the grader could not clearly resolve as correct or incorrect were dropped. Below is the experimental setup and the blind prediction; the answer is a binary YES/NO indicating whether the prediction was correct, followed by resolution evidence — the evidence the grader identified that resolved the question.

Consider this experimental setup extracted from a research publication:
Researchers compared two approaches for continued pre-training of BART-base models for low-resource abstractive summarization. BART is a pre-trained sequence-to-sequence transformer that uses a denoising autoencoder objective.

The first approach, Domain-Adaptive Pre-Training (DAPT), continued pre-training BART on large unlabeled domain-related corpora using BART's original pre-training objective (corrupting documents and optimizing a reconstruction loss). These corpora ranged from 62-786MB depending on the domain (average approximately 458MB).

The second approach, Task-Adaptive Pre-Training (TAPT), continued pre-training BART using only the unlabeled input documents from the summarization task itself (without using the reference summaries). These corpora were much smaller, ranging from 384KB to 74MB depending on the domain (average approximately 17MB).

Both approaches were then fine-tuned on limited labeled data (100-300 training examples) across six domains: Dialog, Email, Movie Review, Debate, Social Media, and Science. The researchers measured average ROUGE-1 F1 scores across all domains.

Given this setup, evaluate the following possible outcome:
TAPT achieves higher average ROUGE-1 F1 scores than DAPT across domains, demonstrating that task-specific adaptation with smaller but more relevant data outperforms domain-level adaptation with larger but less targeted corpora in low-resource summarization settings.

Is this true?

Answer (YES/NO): NO